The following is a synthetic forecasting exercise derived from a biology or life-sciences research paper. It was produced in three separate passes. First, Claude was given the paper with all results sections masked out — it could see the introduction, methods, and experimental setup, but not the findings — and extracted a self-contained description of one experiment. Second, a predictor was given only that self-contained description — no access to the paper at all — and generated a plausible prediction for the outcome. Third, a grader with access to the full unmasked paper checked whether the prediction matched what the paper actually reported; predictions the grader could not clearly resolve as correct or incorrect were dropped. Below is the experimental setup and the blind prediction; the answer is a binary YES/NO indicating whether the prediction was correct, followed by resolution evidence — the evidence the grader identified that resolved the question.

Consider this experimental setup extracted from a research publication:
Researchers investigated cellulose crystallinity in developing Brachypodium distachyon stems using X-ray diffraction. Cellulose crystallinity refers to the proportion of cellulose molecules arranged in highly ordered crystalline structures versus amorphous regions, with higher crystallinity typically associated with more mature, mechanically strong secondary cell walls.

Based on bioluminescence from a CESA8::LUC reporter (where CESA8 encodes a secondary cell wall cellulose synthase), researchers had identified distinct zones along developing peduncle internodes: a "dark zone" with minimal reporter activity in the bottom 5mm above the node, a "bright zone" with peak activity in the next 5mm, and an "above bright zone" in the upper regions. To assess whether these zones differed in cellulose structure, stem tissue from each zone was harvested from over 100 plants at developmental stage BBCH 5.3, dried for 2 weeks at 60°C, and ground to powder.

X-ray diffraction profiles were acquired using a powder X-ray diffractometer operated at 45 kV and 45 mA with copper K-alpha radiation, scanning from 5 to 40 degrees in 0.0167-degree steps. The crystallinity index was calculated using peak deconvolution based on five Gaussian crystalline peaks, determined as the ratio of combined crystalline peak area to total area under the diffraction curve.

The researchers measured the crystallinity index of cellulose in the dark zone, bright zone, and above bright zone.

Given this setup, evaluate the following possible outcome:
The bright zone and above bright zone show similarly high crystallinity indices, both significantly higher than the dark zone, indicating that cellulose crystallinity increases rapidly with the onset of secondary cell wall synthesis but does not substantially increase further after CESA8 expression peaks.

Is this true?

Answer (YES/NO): YES